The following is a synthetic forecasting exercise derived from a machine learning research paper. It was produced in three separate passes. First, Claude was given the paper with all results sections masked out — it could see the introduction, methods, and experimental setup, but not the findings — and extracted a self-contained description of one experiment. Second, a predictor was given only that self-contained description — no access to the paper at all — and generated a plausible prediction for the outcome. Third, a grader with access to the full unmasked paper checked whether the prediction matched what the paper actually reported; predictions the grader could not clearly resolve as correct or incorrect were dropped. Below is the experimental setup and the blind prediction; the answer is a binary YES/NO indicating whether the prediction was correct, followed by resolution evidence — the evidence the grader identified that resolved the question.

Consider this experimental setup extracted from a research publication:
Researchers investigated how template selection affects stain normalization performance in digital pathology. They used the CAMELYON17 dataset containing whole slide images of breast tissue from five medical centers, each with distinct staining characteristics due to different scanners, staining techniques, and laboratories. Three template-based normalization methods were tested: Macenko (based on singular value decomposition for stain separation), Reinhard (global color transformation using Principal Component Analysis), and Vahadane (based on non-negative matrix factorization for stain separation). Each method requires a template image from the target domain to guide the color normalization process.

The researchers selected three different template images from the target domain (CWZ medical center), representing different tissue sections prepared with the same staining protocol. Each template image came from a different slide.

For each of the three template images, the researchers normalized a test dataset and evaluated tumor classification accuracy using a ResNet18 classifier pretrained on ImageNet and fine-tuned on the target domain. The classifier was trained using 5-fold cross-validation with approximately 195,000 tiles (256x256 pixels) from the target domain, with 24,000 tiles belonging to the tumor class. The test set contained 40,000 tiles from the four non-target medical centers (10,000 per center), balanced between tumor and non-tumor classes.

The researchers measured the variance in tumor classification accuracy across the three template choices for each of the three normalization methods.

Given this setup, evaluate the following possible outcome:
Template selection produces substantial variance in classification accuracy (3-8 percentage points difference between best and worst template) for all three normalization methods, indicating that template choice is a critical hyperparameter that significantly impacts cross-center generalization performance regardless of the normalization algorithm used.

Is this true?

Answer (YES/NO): NO